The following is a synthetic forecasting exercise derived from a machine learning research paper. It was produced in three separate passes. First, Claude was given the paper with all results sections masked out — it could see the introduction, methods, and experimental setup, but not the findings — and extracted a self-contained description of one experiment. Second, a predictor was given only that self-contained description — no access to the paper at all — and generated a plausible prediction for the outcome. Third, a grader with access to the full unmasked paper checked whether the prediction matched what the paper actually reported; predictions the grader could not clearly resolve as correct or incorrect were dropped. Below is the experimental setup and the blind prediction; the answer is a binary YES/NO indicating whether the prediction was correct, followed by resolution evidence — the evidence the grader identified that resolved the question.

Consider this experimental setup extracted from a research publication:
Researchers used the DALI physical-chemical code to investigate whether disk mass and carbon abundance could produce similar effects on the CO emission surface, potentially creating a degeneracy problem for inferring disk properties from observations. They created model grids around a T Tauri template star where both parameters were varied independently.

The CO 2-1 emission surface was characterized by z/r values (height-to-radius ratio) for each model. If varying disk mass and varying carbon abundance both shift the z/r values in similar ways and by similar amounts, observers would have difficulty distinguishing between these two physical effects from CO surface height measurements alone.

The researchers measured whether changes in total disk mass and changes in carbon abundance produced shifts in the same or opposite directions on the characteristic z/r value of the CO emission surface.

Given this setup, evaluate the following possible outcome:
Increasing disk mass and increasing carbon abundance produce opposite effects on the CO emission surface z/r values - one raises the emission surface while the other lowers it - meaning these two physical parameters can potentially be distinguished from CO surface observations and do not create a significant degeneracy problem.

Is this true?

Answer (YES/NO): NO